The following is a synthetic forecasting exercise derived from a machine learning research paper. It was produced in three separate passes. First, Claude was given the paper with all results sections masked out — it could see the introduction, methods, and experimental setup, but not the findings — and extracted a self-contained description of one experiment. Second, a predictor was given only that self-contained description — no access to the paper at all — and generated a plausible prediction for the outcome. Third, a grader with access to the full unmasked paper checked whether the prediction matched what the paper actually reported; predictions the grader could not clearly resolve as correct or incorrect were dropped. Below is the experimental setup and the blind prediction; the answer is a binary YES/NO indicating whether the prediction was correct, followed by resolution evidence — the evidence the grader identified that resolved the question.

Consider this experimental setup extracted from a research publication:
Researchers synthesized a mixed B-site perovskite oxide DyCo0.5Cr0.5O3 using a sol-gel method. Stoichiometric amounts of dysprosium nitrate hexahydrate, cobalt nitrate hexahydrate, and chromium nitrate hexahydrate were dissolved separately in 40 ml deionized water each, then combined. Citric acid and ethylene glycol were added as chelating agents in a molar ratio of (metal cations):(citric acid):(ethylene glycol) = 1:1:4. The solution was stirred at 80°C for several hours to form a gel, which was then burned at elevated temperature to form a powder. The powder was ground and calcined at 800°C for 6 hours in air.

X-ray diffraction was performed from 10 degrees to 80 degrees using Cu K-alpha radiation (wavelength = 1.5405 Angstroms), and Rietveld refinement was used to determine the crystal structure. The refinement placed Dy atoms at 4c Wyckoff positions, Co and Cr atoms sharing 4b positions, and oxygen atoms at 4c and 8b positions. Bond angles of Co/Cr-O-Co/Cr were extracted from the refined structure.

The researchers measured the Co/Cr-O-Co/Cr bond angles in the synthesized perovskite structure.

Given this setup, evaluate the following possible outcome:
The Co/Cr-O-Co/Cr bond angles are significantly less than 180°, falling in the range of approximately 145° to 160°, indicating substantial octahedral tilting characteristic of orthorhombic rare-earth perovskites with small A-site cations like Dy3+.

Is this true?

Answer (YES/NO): YES